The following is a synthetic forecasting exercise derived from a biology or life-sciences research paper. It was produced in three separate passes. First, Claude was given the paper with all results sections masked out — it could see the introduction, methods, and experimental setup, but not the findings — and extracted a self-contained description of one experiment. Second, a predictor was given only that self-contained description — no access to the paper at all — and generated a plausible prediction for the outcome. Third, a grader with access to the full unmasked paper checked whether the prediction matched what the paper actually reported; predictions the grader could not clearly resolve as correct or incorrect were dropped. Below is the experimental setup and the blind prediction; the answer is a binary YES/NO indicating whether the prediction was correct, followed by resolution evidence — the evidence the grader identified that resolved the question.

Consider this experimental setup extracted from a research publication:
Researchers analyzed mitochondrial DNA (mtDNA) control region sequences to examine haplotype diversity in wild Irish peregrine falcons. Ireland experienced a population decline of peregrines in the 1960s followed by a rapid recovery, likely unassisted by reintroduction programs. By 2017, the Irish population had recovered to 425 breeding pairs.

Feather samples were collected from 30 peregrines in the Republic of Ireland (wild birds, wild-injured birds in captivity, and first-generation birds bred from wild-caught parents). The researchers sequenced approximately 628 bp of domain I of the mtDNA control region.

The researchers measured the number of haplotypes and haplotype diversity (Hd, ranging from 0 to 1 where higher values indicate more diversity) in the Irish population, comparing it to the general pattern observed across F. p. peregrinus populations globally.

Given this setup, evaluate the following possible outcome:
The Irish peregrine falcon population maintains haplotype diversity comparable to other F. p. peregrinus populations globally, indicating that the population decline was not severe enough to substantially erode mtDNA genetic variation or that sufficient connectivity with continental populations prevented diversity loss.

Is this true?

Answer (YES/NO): YES